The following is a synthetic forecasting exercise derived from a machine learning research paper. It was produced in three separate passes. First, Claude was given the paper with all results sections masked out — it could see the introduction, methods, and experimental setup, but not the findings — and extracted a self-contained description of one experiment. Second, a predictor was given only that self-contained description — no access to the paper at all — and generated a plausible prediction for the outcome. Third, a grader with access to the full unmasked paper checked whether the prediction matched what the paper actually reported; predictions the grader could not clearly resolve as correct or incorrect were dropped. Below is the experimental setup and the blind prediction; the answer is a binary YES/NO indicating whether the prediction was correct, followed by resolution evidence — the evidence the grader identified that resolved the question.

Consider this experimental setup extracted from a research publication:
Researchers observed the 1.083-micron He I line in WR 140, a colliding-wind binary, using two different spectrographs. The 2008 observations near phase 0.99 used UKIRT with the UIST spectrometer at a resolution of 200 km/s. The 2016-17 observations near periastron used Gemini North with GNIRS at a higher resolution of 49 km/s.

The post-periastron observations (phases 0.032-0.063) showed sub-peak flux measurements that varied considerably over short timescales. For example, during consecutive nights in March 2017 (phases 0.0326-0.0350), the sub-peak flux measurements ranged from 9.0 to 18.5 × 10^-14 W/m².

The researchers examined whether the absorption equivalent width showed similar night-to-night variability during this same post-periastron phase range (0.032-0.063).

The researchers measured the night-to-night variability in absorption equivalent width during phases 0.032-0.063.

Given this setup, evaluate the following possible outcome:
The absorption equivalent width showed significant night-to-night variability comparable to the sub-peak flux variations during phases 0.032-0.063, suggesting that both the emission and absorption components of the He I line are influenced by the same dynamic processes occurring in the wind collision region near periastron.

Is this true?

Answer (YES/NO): YES